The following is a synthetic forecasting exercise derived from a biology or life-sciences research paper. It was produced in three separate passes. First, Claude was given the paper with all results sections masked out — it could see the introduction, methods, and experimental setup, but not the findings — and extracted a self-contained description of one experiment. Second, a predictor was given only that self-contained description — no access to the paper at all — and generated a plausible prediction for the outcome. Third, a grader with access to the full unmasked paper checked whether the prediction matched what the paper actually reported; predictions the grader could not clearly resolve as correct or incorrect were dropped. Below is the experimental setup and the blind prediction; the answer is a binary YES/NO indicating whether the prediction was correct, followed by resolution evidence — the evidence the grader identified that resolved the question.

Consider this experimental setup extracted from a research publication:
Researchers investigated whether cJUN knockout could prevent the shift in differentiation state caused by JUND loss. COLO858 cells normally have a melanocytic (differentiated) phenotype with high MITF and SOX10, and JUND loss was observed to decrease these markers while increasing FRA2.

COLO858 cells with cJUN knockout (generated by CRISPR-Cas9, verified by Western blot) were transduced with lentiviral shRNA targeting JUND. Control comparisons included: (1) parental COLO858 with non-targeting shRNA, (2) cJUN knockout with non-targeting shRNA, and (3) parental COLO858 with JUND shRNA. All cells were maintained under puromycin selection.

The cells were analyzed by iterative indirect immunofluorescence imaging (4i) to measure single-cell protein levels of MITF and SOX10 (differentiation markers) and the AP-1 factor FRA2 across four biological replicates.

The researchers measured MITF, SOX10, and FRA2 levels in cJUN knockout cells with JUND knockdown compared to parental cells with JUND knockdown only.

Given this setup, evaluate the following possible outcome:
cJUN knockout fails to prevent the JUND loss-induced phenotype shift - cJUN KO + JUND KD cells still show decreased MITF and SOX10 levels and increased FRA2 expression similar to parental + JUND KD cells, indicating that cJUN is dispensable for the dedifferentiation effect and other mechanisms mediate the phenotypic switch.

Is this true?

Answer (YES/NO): NO